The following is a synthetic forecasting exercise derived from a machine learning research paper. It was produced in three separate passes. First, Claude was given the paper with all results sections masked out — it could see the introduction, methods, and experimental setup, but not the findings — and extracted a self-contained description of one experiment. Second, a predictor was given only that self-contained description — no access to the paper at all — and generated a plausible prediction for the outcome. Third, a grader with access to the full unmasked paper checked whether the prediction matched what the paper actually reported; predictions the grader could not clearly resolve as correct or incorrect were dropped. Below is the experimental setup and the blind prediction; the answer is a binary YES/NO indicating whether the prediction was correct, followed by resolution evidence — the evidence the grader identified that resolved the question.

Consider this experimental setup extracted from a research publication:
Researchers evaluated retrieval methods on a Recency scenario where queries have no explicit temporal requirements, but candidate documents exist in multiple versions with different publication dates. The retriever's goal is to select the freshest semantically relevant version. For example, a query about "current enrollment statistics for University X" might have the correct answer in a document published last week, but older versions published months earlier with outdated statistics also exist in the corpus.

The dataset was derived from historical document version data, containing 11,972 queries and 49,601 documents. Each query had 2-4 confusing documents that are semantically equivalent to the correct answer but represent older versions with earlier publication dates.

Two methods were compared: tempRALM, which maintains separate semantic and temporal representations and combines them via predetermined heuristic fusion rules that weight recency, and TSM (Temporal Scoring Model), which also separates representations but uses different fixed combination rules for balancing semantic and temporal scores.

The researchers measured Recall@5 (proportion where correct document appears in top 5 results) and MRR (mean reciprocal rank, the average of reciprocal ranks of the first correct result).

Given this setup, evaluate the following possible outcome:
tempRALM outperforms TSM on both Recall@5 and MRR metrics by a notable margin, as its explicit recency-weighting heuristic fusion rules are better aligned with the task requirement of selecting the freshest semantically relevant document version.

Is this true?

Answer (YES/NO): NO